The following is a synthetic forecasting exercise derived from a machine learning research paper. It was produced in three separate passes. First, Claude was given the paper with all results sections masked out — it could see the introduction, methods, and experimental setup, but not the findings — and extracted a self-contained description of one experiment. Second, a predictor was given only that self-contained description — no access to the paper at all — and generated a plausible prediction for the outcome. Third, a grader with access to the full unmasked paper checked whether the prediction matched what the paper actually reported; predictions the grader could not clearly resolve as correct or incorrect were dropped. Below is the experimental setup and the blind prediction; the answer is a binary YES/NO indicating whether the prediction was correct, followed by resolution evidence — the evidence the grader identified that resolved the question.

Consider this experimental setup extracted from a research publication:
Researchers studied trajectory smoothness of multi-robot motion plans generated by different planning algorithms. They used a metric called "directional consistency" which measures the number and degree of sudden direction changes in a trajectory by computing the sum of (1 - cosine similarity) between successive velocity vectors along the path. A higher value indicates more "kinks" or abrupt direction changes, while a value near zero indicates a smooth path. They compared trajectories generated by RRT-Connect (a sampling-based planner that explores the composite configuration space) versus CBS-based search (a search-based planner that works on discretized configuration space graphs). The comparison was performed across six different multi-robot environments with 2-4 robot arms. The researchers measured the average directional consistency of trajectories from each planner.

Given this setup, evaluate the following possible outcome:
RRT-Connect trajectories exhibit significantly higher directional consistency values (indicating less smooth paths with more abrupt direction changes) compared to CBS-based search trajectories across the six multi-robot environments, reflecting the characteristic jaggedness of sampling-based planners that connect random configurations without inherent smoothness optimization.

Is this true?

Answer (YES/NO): NO